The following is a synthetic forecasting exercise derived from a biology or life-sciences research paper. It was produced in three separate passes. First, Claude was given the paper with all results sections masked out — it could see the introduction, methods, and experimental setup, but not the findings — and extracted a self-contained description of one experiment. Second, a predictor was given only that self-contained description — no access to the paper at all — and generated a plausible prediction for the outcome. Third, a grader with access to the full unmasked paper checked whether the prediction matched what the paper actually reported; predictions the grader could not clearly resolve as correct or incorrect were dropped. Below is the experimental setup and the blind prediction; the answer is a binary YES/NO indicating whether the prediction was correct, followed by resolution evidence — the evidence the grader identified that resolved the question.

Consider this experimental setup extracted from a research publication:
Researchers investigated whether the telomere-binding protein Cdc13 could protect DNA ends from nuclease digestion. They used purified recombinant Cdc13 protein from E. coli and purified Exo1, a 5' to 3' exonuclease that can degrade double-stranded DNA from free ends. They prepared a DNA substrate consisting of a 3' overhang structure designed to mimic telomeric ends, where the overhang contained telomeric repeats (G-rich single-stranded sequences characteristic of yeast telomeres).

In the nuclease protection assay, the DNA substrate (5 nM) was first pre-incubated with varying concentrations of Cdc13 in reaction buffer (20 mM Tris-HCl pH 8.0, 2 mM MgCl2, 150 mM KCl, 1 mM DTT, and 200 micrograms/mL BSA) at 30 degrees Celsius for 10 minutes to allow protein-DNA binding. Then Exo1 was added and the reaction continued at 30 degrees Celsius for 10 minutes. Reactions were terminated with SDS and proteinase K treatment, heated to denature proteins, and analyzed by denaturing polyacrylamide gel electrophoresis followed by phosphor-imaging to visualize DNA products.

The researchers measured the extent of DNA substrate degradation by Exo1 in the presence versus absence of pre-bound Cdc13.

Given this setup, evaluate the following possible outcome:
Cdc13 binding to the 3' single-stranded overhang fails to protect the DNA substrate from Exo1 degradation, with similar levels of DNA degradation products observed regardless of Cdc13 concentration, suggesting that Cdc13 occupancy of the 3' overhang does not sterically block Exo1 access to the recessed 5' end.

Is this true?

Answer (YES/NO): NO